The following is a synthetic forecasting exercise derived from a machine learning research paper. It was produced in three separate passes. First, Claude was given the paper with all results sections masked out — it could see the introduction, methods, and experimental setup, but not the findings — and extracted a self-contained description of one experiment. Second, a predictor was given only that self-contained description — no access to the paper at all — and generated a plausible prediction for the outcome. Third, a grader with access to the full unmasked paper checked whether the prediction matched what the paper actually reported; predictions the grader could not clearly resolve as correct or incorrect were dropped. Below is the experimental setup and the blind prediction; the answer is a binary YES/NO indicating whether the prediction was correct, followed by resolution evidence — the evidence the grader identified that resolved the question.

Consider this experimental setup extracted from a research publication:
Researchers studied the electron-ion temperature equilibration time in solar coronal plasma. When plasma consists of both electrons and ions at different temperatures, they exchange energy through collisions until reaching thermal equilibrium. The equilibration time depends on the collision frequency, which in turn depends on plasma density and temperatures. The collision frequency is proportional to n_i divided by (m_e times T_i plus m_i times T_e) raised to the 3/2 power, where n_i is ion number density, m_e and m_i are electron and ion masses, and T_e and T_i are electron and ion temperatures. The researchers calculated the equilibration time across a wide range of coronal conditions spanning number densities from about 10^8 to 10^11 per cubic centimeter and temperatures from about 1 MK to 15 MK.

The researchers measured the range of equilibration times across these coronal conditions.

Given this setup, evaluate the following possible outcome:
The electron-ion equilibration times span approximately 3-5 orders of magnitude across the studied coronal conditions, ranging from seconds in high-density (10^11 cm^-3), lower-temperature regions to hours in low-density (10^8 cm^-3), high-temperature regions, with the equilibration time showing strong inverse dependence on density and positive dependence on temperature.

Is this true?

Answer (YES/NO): NO